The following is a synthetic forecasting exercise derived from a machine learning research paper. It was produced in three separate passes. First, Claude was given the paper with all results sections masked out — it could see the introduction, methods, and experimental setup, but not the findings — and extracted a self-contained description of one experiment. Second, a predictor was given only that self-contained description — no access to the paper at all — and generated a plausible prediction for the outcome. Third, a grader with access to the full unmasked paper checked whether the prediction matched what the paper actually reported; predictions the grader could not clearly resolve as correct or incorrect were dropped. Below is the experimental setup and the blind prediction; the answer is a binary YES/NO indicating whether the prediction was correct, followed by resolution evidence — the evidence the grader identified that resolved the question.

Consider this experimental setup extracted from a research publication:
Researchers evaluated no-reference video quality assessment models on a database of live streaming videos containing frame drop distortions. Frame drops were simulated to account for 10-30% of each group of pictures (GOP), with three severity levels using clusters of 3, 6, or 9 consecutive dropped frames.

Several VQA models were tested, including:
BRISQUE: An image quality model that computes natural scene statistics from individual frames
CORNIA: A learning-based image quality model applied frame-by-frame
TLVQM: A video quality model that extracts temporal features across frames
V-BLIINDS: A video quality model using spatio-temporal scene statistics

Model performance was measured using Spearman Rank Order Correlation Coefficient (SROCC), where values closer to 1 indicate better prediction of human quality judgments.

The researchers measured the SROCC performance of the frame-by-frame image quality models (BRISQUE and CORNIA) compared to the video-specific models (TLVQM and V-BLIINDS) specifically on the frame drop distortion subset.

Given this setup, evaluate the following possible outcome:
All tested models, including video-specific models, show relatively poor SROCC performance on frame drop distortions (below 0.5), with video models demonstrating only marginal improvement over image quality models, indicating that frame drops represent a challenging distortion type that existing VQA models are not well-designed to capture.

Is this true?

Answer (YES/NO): NO